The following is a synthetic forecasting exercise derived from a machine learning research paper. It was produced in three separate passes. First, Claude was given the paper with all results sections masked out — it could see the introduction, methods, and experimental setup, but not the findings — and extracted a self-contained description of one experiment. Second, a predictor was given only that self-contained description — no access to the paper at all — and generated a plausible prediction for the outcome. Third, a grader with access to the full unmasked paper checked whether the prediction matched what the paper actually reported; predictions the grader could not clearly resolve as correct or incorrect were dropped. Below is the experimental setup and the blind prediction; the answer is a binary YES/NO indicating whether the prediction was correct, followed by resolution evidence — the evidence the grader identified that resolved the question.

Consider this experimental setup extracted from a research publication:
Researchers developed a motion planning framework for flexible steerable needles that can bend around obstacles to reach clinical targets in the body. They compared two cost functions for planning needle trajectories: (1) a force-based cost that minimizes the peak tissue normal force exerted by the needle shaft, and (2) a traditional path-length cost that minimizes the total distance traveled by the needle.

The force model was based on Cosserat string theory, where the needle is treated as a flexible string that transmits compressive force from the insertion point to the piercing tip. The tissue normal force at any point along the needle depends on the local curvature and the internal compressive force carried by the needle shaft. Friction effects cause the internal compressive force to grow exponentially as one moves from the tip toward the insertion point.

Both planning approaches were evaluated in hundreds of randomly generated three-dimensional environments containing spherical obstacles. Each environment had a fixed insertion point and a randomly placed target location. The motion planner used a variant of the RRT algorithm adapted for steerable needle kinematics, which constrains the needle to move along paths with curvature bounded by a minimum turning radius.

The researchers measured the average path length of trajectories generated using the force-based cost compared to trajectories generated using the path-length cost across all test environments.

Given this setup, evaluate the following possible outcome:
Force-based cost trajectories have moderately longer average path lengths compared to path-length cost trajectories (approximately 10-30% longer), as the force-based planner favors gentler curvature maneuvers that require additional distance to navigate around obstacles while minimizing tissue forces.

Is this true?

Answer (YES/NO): NO